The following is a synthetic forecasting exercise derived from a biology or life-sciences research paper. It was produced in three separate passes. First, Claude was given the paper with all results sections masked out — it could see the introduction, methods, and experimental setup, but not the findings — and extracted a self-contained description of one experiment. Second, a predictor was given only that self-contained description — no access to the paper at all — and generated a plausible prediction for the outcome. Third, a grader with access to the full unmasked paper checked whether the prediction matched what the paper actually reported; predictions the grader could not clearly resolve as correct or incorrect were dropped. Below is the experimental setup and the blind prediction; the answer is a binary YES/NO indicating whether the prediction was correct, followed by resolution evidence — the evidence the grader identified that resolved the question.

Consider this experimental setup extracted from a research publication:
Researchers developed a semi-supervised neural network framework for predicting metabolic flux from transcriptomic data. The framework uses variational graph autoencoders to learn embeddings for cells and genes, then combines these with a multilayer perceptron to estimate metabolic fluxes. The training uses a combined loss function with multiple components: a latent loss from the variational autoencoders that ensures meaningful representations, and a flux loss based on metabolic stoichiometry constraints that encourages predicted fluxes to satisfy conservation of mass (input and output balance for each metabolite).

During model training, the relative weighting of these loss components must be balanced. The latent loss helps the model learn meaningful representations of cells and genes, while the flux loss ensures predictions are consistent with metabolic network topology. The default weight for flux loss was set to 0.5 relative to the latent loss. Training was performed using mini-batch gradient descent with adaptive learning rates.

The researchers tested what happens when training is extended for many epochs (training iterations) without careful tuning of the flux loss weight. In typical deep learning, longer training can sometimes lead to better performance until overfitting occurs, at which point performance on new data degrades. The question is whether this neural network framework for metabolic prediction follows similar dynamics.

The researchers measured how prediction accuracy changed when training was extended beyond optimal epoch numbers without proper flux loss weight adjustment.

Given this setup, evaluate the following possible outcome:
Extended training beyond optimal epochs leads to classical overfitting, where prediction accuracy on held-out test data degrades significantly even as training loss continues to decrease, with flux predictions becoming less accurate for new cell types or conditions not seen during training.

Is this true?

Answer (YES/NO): NO